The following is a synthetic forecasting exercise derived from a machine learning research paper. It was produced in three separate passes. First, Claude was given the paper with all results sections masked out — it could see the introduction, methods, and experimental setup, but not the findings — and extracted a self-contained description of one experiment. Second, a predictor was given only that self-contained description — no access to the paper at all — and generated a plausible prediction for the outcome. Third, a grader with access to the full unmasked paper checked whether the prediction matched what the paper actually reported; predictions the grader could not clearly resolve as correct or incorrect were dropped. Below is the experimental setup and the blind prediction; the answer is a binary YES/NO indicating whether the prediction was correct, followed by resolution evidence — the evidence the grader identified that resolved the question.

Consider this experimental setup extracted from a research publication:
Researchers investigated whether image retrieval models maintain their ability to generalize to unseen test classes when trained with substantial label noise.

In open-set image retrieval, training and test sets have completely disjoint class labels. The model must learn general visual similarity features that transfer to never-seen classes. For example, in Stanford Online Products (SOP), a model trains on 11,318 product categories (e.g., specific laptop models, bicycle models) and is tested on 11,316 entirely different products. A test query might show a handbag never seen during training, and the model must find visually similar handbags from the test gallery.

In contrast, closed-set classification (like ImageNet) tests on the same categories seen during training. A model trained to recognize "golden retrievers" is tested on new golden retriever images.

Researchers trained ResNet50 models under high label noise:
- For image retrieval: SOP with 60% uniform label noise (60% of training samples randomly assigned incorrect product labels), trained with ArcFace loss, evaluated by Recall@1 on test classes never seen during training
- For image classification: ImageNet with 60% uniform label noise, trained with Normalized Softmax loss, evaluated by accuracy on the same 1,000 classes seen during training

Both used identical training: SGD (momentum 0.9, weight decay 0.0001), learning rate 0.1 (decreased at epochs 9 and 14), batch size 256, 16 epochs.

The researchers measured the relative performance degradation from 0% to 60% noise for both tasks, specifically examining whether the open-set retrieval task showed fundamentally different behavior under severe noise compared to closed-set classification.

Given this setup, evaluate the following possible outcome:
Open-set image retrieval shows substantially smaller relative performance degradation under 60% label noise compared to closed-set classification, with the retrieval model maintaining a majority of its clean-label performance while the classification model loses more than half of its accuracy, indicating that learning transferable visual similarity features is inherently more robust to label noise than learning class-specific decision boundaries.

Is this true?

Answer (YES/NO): NO